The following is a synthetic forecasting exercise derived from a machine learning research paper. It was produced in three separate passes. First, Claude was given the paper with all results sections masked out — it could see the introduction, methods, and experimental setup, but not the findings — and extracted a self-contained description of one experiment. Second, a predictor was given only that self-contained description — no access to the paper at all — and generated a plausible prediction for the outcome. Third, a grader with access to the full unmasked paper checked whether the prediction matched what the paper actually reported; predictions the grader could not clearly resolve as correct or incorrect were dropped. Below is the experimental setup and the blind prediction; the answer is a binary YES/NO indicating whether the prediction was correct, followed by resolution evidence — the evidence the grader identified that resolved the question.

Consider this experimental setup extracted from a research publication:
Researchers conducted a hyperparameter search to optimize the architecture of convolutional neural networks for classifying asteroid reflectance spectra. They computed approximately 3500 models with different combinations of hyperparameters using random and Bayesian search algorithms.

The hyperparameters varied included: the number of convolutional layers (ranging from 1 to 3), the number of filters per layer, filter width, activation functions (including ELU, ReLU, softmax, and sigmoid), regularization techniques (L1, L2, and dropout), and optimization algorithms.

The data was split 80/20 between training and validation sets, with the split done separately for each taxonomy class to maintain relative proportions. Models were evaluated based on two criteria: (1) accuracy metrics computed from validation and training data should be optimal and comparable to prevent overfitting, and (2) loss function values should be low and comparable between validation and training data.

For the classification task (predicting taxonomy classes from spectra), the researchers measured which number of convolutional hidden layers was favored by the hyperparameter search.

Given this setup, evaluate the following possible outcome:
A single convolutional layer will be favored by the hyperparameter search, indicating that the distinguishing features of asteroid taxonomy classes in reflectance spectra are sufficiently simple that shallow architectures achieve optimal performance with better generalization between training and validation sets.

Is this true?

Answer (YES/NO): YES